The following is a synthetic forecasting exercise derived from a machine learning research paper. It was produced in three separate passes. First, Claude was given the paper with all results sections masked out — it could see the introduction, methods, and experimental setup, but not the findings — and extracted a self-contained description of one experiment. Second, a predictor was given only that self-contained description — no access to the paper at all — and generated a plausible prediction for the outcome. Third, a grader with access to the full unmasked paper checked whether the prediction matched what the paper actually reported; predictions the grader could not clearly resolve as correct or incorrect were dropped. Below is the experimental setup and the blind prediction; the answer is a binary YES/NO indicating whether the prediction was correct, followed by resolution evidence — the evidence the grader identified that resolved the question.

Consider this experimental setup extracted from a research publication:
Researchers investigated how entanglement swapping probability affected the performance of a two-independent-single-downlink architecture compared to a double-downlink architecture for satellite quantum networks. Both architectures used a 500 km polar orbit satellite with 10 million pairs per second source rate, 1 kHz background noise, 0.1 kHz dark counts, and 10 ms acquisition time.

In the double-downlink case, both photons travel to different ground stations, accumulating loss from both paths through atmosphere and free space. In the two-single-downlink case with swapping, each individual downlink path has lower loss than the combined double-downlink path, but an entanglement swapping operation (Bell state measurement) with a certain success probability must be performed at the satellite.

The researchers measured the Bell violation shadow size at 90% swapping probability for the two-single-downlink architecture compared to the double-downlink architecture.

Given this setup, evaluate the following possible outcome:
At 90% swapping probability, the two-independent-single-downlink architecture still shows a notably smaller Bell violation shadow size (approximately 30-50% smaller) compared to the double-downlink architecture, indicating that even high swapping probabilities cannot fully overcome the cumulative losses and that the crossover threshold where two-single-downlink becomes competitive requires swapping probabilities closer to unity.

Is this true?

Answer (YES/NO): NO